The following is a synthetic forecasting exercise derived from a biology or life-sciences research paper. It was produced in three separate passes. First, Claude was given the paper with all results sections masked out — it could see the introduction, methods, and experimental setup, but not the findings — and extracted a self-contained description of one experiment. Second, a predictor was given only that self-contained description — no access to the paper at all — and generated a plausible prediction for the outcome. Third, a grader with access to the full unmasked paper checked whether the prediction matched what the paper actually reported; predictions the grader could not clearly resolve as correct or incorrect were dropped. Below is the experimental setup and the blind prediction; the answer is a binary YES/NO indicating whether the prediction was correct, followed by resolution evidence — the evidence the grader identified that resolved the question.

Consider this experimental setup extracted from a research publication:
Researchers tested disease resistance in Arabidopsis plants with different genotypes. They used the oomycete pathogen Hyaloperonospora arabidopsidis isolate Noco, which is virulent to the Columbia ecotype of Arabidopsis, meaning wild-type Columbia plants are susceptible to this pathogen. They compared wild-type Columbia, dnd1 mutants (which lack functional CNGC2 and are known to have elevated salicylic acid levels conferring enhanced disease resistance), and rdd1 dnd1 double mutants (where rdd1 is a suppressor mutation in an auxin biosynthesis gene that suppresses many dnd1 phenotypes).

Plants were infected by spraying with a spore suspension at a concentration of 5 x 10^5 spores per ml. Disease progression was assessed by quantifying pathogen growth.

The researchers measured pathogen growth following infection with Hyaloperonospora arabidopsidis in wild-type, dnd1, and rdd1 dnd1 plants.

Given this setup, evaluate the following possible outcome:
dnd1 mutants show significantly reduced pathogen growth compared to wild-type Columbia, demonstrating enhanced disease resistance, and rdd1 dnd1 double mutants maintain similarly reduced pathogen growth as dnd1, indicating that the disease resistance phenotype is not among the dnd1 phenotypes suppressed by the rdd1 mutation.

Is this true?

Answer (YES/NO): NO